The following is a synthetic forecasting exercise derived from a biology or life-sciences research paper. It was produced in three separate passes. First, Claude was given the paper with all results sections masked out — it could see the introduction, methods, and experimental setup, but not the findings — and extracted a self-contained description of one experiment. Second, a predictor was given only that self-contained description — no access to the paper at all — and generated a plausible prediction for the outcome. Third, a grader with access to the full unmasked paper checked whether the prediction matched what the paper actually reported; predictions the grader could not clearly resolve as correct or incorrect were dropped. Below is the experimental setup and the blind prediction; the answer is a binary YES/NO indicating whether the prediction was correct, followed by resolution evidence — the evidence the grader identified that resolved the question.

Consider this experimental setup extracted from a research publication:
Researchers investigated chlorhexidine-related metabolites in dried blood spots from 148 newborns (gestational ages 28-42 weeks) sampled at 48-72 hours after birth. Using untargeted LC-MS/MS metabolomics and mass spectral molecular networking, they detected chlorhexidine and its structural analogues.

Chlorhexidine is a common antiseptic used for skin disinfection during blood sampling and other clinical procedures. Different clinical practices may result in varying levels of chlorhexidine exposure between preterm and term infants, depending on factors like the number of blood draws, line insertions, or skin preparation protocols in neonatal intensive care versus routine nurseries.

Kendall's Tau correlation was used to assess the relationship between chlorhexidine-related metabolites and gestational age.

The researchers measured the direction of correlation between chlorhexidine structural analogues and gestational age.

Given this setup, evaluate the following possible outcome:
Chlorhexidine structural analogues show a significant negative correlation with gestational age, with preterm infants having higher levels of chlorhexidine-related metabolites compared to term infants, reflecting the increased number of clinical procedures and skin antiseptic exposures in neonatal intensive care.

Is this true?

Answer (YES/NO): NO